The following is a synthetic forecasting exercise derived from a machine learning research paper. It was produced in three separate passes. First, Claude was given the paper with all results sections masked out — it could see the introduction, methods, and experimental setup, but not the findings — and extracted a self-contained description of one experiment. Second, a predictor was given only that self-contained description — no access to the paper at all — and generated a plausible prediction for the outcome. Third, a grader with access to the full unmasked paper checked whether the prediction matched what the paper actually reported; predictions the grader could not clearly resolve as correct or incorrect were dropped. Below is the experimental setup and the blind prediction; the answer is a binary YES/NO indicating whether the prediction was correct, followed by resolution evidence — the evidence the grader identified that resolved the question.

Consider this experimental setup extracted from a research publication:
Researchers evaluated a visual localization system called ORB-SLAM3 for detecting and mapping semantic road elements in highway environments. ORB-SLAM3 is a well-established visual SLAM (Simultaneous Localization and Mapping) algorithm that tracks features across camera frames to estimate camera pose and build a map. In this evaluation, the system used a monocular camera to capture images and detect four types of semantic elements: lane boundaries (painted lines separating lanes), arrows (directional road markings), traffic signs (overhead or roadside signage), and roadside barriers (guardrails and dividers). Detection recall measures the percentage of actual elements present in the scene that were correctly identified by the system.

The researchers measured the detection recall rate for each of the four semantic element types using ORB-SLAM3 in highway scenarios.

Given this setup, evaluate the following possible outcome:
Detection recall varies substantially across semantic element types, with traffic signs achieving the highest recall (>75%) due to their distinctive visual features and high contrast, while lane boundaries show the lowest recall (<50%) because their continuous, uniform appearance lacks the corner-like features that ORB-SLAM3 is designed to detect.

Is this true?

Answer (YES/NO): NO